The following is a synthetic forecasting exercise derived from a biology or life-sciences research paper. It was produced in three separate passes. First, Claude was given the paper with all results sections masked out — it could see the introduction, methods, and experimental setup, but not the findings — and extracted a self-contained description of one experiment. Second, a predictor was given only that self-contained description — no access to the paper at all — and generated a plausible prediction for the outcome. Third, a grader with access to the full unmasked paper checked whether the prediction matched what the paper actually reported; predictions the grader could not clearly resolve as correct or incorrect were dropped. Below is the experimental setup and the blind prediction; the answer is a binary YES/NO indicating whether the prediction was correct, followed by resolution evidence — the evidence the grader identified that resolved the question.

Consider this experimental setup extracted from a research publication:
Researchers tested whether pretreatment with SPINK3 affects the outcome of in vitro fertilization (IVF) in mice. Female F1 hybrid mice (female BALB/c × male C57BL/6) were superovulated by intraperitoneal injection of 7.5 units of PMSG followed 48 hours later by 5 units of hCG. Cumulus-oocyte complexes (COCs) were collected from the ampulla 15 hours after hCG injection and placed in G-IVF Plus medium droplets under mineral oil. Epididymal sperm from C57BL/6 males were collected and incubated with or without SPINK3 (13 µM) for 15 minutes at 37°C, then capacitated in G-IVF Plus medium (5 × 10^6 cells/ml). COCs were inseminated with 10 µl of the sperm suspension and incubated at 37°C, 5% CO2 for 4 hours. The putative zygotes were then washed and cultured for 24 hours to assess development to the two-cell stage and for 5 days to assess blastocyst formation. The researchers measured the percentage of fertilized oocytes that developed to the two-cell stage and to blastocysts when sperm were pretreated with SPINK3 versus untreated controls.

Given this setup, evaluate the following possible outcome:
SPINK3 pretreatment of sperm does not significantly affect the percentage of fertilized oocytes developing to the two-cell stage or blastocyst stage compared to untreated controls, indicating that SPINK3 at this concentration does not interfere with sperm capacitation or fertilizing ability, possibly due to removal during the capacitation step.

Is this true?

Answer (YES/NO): NO